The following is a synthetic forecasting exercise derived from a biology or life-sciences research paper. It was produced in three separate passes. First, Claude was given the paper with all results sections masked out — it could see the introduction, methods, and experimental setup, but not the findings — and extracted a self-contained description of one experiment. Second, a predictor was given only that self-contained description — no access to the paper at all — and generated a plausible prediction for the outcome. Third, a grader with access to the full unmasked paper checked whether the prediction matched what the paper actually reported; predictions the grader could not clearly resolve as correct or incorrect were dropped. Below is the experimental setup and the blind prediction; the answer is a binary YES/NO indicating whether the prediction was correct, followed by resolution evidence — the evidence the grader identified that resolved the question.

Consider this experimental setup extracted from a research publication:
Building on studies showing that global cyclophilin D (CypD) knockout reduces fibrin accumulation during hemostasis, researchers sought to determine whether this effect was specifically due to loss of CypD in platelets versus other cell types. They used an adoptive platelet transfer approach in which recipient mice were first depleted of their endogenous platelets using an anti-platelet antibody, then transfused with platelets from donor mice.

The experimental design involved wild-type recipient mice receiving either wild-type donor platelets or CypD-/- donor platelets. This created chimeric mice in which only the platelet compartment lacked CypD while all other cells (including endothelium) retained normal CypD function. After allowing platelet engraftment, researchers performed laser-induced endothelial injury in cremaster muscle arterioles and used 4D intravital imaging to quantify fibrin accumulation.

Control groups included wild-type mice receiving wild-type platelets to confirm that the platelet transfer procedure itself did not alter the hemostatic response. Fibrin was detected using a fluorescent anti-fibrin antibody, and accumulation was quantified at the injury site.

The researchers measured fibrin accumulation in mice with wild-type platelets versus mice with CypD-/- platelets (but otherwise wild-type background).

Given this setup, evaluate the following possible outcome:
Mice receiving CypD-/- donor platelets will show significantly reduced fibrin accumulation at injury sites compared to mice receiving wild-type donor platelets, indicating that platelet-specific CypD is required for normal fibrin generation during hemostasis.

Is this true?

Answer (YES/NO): YES